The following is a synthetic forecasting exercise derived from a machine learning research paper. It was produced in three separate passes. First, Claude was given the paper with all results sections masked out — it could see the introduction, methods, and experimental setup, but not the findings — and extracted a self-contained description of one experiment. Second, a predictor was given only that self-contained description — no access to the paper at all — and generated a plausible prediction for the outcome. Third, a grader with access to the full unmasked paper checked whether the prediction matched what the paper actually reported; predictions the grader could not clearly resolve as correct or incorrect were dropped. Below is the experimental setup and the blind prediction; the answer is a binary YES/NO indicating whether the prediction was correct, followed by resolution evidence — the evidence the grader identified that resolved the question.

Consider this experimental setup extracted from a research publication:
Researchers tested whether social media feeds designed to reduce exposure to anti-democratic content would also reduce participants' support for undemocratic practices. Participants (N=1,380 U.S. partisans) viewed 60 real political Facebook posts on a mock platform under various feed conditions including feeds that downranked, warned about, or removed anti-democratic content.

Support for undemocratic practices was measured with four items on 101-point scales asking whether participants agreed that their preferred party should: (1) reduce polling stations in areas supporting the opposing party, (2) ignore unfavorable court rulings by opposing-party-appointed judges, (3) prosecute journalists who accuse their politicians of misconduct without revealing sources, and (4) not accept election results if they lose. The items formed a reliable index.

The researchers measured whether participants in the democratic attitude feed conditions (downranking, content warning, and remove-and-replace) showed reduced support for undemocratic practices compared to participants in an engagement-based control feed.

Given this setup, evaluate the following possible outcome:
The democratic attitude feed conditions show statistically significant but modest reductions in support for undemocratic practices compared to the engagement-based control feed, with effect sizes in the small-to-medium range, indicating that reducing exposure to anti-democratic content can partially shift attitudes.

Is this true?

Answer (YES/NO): NO